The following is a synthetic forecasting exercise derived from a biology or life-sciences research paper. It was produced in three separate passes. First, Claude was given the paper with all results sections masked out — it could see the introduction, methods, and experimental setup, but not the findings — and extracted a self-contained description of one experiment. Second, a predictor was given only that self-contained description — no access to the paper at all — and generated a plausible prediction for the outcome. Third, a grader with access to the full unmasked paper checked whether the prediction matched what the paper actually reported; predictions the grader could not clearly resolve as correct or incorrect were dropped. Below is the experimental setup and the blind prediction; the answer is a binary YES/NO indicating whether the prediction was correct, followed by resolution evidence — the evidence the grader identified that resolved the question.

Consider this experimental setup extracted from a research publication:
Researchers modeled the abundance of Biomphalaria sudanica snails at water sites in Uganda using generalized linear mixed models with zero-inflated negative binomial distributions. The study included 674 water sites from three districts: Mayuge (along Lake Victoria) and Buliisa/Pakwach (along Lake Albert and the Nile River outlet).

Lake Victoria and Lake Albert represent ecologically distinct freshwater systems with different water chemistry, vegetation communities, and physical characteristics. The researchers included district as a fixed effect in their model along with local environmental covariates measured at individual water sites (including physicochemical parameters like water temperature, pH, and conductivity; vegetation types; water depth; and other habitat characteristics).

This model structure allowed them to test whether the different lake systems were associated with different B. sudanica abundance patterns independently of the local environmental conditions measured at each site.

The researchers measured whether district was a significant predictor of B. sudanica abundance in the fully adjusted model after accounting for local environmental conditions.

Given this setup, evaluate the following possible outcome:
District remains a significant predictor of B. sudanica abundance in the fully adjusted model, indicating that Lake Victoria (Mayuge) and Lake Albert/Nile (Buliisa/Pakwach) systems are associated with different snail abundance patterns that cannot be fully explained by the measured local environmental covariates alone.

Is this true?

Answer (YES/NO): YES